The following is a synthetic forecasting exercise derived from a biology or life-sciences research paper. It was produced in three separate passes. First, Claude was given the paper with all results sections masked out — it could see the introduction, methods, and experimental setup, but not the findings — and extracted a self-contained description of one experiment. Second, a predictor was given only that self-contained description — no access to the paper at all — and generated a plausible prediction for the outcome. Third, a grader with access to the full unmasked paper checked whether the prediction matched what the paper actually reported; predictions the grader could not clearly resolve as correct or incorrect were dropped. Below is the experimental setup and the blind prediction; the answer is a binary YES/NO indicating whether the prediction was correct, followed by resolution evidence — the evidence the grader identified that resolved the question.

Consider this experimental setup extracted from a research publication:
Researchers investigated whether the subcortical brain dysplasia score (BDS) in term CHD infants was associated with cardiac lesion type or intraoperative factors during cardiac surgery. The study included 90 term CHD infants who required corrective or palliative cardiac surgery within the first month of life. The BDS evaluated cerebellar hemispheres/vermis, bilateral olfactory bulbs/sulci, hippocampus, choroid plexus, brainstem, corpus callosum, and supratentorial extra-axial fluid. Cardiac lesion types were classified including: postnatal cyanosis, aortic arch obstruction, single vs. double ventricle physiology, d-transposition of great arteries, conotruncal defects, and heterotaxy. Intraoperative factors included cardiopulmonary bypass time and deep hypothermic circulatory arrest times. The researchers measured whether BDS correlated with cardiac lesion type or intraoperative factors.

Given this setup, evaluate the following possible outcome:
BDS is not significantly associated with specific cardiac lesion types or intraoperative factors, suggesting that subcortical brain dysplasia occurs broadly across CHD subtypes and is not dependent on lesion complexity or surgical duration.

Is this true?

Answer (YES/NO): YES